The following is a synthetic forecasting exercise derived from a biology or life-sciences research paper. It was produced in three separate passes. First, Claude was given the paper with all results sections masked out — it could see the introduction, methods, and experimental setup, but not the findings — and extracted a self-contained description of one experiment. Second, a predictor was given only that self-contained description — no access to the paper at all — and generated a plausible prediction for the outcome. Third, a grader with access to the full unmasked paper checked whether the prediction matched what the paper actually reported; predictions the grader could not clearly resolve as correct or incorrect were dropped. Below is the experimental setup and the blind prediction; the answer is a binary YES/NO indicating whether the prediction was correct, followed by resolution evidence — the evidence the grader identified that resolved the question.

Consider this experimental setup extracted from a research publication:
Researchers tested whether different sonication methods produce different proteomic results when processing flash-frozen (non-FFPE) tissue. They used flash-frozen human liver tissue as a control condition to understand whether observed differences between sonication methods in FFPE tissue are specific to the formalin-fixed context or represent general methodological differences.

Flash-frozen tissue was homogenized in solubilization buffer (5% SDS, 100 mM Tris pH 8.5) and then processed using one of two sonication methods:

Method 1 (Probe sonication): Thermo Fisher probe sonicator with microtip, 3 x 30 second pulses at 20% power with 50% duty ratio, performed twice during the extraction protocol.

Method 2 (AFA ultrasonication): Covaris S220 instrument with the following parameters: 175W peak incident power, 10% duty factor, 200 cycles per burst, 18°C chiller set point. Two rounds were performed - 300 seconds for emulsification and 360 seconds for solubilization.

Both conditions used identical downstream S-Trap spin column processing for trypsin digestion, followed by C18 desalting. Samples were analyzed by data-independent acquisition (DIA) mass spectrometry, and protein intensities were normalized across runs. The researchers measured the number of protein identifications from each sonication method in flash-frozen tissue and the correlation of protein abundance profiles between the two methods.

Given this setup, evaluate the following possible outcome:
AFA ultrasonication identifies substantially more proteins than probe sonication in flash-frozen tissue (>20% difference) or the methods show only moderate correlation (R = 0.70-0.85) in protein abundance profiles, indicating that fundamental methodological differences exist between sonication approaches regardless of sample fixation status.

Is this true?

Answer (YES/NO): NO